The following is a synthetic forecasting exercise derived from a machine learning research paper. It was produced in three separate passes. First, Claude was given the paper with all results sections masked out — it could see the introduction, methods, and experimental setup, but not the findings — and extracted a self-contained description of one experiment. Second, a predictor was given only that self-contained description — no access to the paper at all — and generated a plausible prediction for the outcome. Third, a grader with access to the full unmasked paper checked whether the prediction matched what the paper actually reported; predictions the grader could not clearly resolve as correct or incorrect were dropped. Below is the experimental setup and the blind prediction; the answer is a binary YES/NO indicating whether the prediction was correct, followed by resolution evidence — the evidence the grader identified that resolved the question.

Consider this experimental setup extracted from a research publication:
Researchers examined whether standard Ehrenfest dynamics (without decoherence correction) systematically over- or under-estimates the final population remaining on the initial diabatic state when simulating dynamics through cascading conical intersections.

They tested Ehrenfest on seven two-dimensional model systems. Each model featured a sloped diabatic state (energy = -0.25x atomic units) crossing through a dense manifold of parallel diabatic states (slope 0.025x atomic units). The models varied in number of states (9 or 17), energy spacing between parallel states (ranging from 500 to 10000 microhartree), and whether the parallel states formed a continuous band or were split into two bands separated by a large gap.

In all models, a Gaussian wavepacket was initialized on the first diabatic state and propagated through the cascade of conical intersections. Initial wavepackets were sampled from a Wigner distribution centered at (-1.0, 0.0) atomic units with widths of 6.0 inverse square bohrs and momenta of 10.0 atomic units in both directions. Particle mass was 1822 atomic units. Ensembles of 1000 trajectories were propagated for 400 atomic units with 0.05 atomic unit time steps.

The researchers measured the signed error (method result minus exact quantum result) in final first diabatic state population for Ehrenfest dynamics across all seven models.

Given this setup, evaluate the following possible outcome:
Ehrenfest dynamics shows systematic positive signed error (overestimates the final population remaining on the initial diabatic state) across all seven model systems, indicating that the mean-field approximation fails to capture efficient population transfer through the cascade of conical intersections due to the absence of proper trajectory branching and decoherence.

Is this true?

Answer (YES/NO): NO